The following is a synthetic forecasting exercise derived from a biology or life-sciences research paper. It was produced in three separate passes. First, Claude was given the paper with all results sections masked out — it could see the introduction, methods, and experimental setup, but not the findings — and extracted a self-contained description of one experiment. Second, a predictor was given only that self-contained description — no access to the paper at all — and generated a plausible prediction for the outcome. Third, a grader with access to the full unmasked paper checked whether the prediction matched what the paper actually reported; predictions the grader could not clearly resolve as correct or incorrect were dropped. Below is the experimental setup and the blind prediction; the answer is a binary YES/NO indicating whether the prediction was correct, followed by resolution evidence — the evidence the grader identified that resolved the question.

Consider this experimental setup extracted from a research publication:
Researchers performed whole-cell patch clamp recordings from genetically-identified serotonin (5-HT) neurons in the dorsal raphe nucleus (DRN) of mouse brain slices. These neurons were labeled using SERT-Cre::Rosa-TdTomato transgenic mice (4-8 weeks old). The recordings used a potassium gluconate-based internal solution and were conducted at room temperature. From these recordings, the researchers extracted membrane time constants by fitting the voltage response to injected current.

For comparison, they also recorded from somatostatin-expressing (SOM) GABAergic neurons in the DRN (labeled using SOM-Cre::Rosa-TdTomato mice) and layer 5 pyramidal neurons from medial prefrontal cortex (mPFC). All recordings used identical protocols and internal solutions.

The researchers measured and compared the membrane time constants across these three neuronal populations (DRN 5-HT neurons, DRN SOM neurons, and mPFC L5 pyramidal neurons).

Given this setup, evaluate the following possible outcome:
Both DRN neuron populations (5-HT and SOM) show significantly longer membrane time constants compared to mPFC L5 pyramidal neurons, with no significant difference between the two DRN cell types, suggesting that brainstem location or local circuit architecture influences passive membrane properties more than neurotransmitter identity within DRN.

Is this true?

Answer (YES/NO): NO